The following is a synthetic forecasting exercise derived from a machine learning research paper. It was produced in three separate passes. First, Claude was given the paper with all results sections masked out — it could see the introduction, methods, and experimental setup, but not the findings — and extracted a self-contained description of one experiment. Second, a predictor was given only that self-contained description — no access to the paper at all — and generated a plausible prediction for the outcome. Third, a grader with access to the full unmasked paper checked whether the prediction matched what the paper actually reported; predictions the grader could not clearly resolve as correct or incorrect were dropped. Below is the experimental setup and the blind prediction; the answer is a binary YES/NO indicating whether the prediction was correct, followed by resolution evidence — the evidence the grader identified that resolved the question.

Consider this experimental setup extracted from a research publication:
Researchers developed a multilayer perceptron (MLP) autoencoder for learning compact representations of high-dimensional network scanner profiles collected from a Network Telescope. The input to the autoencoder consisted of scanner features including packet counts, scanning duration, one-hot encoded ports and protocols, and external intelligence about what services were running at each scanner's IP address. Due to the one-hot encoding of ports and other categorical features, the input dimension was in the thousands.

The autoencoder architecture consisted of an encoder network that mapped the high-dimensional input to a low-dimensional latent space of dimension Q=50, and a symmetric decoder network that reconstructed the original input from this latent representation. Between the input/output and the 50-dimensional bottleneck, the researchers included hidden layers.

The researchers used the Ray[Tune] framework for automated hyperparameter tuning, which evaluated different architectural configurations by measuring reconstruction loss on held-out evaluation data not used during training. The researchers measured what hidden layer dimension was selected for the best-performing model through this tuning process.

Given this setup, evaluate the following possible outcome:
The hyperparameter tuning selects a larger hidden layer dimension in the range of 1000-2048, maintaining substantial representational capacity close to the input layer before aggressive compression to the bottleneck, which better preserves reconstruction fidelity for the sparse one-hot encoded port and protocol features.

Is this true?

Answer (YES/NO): YES